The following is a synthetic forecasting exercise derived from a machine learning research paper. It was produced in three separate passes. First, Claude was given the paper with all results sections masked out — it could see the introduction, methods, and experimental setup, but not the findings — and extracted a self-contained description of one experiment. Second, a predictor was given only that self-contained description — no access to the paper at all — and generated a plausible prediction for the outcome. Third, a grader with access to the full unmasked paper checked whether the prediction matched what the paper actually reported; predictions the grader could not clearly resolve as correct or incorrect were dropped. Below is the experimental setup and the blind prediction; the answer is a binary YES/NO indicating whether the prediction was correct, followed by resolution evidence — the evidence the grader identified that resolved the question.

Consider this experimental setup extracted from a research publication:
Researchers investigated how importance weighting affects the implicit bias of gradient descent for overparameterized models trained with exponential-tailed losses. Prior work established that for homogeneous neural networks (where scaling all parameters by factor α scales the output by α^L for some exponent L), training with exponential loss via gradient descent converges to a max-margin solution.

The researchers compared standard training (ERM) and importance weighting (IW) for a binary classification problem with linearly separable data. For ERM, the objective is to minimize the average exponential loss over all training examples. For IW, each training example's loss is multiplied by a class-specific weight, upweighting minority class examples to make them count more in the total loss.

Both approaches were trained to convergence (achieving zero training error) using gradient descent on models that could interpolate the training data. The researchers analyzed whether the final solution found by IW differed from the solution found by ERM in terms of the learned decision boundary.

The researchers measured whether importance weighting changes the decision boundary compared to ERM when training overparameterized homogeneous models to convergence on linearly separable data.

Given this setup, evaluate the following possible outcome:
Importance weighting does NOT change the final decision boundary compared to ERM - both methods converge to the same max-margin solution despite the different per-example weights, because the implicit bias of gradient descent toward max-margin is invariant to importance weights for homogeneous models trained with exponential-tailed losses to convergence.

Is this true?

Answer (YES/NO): YES